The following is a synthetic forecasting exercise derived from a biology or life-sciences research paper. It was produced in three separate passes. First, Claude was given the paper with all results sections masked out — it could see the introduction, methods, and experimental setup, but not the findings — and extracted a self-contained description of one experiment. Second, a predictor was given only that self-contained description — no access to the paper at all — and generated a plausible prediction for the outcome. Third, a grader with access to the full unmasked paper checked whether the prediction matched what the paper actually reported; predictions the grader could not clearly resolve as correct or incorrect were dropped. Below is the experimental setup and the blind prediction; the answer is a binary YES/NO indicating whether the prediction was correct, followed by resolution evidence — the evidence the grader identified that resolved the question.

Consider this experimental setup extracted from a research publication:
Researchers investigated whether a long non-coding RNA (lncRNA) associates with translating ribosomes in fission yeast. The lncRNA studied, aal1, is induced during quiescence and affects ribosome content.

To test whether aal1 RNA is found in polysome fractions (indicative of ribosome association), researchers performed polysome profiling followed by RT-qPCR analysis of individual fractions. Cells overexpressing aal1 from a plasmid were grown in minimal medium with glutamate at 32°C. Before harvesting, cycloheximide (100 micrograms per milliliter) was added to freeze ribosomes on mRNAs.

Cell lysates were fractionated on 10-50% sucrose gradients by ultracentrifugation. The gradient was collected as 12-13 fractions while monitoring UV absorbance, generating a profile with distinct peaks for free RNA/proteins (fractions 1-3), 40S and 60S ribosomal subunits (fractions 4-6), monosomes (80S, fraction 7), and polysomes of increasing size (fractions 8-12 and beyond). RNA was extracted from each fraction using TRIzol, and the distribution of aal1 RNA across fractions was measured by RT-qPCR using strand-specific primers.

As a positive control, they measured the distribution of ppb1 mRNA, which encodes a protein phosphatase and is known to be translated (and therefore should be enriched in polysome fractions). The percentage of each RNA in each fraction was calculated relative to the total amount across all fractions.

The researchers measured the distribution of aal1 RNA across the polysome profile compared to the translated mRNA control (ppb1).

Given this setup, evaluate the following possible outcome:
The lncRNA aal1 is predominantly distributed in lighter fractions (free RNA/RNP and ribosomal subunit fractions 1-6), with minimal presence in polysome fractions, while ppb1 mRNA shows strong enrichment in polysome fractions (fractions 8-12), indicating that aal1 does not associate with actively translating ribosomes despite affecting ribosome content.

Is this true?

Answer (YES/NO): NO